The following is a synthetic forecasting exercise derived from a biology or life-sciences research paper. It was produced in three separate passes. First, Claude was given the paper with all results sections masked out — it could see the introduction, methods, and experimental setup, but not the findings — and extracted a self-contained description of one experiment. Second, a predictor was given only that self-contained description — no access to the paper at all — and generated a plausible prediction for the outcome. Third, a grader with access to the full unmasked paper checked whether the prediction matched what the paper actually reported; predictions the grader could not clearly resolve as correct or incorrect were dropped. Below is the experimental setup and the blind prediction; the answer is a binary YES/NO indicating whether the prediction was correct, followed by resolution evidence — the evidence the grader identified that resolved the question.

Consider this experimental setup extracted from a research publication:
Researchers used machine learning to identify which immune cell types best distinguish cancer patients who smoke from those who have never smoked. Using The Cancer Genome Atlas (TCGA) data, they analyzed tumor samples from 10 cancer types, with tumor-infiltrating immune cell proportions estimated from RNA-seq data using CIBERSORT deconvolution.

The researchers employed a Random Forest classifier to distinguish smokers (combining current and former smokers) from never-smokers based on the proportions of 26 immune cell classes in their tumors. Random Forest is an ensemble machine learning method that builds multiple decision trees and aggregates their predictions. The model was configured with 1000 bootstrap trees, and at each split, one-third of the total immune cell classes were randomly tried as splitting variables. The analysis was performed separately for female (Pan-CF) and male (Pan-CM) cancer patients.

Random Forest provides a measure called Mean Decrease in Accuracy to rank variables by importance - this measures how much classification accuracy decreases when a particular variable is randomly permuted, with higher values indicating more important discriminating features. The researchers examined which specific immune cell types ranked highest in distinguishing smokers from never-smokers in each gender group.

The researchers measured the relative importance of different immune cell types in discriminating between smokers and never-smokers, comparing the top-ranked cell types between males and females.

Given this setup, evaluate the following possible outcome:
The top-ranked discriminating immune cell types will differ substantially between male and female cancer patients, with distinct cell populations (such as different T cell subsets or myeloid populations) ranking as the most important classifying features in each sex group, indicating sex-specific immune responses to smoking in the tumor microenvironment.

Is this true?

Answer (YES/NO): NO